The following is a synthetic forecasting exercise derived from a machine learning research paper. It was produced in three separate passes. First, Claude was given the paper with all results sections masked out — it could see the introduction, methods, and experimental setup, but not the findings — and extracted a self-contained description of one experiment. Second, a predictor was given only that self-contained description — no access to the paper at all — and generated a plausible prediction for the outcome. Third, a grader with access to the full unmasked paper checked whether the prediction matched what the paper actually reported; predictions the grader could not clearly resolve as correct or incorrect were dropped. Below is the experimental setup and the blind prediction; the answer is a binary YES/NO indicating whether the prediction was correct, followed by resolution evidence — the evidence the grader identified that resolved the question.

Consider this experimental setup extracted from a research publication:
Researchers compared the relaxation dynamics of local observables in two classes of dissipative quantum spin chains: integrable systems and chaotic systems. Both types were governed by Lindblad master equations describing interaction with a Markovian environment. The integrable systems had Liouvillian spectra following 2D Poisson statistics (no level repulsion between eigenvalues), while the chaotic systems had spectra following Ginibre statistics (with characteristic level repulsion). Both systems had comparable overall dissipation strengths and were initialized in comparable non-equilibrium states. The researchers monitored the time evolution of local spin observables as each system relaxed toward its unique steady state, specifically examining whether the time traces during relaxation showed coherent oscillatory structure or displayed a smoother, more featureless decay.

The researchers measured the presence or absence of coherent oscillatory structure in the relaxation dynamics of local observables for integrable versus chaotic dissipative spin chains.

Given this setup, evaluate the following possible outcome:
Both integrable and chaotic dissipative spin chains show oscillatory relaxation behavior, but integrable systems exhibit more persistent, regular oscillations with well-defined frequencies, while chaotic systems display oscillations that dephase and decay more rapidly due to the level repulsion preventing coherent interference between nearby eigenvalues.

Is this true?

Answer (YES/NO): NO